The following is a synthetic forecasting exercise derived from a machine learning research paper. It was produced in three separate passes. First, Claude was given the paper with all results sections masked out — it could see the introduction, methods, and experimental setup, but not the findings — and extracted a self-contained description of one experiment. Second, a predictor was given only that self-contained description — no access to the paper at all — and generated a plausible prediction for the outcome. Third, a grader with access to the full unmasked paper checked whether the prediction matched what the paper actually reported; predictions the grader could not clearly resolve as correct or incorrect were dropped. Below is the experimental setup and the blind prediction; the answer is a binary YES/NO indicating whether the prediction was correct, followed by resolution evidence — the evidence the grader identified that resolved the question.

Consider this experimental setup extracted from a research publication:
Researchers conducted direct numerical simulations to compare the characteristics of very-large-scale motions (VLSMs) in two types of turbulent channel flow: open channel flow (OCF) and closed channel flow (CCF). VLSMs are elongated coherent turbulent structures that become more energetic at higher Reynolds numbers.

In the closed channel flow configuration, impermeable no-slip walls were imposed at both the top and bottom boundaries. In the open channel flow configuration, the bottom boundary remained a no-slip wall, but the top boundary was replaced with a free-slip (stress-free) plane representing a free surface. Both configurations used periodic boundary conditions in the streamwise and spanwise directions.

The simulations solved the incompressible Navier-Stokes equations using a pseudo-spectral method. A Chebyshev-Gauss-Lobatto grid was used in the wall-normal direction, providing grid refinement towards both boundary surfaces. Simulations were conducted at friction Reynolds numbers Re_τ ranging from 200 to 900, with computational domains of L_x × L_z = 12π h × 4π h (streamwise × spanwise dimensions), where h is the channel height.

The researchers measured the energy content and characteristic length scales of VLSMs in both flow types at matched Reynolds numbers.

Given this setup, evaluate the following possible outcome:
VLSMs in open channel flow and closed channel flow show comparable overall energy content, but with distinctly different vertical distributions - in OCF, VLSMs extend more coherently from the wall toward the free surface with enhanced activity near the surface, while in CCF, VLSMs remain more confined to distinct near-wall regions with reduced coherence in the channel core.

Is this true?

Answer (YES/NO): NO